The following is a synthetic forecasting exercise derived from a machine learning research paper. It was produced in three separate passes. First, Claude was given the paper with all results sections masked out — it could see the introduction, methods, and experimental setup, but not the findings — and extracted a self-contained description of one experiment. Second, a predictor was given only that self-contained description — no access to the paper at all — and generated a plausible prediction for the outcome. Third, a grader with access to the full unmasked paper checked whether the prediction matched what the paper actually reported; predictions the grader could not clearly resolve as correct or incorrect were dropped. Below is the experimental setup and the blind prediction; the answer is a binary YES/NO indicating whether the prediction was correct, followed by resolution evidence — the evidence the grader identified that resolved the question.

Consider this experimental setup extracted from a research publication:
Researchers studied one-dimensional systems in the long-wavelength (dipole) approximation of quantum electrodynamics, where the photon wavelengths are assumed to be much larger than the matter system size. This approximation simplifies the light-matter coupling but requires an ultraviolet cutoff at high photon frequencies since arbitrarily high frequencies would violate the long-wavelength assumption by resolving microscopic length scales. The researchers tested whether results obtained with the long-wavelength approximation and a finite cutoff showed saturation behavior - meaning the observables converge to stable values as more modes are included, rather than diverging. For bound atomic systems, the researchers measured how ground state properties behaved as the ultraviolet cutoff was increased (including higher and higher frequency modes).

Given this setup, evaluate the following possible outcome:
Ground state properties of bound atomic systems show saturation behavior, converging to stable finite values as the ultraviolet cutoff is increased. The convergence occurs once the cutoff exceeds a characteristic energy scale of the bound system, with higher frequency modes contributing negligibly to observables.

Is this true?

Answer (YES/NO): YES